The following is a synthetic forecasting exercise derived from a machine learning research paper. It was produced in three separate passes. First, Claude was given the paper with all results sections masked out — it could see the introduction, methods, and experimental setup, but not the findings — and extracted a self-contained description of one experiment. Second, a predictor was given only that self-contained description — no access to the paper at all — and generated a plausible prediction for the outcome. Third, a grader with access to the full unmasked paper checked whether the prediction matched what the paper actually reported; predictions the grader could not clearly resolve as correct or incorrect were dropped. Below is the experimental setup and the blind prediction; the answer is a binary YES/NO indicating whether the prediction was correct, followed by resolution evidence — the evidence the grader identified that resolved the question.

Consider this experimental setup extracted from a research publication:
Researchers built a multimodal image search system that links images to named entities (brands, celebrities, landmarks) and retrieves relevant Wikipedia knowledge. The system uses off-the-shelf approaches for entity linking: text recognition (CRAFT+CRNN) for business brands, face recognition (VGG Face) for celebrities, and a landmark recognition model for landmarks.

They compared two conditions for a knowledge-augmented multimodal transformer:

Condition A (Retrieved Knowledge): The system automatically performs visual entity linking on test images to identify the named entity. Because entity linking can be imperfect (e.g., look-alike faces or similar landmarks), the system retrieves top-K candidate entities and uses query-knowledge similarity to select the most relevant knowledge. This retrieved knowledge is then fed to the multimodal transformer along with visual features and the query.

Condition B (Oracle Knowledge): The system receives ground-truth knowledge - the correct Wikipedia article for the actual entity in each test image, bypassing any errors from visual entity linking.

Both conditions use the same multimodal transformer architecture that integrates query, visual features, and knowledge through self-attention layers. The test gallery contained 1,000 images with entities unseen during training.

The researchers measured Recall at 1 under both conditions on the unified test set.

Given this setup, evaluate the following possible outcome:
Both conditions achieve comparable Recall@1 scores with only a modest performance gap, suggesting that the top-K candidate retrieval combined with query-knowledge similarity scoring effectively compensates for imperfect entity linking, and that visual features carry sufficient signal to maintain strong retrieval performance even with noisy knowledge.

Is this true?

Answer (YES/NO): NO